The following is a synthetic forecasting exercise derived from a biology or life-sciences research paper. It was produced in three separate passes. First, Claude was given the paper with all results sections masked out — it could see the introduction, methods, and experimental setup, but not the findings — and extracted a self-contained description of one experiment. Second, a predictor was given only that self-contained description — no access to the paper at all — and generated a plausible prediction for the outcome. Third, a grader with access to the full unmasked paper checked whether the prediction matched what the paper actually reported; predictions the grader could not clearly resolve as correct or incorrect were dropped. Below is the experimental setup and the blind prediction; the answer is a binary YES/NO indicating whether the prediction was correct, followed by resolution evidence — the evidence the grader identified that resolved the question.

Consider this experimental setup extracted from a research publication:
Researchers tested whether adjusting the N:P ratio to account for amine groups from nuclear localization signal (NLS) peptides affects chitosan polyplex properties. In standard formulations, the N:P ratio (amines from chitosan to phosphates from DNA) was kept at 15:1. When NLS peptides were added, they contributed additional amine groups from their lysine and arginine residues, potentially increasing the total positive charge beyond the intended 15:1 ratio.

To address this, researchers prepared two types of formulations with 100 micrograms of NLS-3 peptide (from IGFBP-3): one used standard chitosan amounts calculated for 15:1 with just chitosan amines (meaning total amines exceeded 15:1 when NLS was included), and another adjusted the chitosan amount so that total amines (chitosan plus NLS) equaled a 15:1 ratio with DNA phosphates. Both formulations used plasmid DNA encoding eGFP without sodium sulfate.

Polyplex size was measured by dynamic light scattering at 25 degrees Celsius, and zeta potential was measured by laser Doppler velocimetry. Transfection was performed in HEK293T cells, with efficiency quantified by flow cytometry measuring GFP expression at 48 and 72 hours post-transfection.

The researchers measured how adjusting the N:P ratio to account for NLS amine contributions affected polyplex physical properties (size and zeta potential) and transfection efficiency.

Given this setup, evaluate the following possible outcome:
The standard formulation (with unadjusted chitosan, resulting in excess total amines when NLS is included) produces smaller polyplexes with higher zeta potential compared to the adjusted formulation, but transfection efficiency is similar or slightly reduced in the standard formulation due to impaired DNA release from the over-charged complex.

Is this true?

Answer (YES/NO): NO